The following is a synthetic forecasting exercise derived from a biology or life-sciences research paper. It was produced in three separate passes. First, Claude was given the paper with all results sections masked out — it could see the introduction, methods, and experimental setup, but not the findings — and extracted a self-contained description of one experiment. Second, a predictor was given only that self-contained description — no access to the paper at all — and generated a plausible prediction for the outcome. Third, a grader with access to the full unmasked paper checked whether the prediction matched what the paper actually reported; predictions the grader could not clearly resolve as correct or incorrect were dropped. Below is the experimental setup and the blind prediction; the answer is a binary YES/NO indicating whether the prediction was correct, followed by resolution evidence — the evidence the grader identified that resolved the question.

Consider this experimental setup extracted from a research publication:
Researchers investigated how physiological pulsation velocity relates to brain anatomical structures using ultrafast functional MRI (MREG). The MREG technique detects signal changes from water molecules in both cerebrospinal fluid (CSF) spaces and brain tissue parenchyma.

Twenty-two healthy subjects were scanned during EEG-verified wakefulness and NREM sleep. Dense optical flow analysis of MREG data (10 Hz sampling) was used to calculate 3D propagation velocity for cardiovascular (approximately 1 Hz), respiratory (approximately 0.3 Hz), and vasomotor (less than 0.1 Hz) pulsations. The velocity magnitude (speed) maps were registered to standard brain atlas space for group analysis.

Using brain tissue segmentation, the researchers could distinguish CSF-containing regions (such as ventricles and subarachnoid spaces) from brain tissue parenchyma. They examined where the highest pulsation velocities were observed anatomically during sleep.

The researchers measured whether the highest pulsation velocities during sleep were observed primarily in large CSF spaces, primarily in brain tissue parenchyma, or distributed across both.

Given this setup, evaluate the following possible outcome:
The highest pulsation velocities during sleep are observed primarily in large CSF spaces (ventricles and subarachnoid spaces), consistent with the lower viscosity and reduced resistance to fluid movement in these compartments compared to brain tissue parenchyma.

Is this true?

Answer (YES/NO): NO